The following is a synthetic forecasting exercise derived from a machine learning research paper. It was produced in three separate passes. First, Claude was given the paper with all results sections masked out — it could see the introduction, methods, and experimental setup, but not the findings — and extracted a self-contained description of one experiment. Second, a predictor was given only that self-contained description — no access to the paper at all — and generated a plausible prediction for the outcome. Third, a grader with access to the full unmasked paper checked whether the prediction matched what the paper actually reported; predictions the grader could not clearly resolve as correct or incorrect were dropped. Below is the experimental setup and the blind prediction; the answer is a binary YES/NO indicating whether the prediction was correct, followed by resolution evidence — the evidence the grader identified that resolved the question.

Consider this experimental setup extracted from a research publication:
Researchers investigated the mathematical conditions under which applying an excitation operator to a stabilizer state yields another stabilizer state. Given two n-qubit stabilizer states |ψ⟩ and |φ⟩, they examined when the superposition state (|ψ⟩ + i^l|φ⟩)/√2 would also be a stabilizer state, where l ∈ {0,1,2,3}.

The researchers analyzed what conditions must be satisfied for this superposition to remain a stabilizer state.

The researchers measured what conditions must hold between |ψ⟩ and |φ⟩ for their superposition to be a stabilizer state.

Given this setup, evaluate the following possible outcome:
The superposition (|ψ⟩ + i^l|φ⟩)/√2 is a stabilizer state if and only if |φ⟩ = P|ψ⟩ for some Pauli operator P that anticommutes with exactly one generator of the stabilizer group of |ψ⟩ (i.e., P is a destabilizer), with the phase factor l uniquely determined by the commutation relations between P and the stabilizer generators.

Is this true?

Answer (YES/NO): NO